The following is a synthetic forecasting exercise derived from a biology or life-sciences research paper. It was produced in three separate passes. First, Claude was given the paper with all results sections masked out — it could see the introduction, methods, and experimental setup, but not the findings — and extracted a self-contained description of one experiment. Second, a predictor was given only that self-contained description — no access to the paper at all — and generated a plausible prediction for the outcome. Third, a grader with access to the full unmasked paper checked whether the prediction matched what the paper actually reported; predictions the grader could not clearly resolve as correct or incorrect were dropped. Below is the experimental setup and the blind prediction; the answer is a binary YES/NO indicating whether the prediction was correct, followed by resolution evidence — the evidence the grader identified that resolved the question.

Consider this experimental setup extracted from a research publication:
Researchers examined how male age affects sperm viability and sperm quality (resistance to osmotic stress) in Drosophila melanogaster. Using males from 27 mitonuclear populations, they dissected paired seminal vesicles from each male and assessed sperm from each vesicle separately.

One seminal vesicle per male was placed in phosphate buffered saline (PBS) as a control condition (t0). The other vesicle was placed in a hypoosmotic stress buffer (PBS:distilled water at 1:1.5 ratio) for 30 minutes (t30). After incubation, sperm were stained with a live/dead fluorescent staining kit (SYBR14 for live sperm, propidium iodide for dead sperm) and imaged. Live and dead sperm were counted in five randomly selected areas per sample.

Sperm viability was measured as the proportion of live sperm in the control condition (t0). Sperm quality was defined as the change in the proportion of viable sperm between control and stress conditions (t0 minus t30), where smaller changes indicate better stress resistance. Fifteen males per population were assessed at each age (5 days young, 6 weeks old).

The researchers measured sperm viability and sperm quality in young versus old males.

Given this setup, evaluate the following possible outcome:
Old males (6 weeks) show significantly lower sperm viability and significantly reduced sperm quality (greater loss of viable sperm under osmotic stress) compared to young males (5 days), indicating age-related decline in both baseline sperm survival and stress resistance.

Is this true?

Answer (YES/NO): NO